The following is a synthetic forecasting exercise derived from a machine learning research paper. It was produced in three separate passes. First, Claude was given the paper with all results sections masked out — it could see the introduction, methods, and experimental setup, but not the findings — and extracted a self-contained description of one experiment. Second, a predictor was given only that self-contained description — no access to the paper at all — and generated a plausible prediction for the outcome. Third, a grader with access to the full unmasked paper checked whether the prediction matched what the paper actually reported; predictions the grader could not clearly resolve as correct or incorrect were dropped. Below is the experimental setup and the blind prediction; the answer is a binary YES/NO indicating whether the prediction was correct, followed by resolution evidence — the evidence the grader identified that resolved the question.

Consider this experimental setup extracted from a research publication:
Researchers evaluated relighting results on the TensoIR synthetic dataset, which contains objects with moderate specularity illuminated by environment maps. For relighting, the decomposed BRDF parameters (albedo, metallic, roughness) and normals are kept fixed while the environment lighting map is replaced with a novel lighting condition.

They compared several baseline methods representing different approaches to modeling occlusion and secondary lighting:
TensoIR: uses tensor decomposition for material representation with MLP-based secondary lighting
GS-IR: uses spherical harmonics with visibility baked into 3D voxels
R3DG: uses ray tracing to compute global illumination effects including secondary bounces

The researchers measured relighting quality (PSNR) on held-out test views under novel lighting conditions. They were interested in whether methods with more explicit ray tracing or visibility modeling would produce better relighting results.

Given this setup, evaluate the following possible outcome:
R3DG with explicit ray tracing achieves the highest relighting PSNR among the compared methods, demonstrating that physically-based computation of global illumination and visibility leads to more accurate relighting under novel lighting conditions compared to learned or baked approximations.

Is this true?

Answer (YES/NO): NO